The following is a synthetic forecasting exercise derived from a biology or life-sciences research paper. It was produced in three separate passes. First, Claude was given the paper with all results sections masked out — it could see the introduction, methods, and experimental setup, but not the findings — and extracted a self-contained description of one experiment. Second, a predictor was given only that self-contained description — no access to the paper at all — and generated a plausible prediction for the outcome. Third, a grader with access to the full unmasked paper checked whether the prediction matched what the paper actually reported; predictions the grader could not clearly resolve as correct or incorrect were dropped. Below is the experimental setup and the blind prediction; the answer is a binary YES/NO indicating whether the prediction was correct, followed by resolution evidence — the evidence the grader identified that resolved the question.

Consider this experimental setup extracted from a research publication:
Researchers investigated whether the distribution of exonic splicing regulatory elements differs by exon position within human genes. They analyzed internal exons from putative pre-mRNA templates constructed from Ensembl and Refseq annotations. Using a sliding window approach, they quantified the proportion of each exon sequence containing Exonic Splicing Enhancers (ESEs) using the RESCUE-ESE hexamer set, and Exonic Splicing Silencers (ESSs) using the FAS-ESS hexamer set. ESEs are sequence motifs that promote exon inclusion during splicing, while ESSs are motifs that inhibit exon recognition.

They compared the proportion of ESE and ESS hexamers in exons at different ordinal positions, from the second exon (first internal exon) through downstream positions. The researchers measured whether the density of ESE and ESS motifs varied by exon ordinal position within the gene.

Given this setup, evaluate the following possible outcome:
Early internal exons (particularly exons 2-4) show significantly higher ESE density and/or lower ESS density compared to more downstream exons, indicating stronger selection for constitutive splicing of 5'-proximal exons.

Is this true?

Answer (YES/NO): NO